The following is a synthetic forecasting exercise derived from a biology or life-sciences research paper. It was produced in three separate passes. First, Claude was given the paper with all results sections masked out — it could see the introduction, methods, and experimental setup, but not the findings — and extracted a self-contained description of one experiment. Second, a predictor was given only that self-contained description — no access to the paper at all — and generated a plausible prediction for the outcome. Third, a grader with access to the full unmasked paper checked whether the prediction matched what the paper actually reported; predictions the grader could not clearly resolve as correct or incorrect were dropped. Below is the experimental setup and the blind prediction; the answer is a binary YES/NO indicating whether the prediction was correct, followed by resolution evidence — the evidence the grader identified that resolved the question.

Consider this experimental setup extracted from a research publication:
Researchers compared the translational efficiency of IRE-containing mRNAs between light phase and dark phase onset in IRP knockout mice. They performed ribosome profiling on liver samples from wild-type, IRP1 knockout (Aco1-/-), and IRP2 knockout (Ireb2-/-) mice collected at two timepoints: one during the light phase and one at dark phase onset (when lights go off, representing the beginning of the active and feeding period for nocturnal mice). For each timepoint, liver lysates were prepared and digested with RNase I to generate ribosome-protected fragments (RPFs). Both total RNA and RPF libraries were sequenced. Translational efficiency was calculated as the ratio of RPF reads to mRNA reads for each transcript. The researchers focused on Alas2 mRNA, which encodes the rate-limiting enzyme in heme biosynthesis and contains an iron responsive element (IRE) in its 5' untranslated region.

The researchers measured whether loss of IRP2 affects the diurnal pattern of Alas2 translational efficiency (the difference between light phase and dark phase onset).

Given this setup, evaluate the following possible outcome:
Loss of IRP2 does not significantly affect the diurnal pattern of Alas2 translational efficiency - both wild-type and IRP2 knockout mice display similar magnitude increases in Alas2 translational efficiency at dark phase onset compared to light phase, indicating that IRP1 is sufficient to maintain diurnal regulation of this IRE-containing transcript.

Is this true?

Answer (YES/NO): NO